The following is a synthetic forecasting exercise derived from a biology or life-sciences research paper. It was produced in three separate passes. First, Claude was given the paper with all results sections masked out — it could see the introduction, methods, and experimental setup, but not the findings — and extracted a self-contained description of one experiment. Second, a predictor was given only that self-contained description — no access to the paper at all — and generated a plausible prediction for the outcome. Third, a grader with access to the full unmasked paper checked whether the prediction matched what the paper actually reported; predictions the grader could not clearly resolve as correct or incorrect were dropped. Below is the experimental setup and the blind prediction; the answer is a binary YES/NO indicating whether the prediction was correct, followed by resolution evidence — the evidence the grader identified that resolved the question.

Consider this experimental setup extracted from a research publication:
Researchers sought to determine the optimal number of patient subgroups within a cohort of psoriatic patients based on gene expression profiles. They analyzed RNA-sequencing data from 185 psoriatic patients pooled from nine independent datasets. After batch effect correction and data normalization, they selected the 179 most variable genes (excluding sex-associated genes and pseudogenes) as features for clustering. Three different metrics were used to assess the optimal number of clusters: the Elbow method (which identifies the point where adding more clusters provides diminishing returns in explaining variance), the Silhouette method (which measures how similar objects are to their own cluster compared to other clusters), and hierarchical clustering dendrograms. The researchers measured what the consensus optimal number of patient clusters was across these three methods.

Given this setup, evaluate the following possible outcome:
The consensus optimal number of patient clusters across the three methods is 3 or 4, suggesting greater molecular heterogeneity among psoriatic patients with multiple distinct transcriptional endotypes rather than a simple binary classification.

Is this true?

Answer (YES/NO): NO